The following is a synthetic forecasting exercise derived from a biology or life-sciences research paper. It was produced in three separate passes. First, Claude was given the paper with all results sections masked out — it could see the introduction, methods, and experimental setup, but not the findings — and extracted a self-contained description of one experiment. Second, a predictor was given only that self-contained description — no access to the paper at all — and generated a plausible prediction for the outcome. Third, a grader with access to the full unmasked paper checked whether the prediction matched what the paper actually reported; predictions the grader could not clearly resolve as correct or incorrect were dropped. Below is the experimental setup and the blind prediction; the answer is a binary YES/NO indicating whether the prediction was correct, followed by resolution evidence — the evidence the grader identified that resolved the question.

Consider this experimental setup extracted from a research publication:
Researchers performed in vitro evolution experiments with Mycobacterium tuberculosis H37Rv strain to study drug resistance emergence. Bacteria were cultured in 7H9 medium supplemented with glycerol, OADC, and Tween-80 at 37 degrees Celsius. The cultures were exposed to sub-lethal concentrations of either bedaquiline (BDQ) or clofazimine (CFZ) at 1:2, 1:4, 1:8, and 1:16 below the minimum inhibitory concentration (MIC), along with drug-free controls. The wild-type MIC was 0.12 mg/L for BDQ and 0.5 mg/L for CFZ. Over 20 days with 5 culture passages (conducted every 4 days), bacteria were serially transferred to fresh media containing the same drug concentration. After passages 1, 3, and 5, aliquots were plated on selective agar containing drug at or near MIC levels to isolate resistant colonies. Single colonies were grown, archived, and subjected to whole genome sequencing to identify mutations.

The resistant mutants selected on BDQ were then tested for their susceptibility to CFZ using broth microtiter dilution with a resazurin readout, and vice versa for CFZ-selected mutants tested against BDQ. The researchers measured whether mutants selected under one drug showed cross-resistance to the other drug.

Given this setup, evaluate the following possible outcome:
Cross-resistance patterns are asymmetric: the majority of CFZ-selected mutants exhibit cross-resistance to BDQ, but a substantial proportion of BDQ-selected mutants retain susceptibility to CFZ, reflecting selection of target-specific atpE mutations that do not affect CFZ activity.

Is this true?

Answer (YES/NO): NO